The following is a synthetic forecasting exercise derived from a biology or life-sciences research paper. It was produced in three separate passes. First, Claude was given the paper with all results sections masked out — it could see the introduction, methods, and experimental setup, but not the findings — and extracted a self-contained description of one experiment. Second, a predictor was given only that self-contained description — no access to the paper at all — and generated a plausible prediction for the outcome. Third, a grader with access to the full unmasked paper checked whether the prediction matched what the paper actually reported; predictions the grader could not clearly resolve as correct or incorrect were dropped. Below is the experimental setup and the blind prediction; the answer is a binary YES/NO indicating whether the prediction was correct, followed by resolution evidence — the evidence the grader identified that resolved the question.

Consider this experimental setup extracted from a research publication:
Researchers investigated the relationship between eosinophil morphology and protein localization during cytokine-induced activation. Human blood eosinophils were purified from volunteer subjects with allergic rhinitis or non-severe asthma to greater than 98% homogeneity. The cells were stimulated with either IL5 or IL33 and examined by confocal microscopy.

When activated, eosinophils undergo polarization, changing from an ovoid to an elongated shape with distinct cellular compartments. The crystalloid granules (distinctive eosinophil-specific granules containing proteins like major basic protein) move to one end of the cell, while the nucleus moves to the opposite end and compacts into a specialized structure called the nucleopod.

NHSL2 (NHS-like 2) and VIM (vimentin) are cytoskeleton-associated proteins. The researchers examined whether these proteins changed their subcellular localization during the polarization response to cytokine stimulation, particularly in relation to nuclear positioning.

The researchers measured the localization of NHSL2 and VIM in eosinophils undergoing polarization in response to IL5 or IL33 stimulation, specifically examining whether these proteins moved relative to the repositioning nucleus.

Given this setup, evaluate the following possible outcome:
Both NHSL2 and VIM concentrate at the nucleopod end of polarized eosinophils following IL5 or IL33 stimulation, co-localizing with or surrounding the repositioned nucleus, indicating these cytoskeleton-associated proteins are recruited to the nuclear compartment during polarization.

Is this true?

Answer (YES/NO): NO